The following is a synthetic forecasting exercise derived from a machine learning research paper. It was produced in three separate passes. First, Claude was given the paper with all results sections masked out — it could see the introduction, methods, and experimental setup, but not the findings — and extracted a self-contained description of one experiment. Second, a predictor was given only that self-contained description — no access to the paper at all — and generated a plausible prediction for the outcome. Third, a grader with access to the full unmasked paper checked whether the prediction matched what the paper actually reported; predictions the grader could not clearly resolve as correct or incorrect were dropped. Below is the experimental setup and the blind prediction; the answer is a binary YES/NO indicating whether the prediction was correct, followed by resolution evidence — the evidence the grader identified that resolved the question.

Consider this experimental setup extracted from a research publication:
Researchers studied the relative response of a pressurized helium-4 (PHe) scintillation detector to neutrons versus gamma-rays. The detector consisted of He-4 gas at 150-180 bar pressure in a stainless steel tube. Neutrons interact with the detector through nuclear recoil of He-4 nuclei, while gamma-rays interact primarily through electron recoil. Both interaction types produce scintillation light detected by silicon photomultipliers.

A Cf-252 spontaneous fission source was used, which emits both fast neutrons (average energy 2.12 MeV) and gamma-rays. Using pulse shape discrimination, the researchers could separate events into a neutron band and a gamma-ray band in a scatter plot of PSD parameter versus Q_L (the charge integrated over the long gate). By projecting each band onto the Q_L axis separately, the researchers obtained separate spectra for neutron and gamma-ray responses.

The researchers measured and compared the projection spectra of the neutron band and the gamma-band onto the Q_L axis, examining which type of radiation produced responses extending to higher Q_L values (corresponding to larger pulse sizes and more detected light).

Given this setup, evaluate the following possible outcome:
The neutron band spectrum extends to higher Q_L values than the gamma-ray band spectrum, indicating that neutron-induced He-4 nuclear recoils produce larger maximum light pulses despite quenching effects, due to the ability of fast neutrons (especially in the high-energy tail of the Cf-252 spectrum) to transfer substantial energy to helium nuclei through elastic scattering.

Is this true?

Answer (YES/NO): YES